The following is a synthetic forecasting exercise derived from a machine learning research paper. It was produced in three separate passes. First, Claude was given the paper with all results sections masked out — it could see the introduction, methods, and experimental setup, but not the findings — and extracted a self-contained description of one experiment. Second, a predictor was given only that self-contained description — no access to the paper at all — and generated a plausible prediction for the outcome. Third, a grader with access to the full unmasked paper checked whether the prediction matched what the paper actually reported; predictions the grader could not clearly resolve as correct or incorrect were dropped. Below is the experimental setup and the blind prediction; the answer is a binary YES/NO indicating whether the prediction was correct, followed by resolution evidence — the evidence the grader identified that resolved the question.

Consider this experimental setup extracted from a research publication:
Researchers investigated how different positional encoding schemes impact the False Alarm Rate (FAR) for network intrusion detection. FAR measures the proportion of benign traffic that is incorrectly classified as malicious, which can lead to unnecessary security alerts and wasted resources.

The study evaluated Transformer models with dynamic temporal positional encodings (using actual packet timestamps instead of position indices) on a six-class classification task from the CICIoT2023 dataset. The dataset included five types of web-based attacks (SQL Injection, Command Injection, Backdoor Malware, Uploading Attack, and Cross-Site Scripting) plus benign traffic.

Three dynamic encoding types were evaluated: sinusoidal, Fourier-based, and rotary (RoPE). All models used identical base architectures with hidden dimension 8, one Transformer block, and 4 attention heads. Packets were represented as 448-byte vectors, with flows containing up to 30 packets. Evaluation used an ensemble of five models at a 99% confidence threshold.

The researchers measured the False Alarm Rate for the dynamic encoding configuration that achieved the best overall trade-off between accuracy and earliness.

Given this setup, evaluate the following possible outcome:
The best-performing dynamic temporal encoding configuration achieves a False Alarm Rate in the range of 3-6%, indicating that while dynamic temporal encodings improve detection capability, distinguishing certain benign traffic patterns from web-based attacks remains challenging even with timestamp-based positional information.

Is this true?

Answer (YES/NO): NO